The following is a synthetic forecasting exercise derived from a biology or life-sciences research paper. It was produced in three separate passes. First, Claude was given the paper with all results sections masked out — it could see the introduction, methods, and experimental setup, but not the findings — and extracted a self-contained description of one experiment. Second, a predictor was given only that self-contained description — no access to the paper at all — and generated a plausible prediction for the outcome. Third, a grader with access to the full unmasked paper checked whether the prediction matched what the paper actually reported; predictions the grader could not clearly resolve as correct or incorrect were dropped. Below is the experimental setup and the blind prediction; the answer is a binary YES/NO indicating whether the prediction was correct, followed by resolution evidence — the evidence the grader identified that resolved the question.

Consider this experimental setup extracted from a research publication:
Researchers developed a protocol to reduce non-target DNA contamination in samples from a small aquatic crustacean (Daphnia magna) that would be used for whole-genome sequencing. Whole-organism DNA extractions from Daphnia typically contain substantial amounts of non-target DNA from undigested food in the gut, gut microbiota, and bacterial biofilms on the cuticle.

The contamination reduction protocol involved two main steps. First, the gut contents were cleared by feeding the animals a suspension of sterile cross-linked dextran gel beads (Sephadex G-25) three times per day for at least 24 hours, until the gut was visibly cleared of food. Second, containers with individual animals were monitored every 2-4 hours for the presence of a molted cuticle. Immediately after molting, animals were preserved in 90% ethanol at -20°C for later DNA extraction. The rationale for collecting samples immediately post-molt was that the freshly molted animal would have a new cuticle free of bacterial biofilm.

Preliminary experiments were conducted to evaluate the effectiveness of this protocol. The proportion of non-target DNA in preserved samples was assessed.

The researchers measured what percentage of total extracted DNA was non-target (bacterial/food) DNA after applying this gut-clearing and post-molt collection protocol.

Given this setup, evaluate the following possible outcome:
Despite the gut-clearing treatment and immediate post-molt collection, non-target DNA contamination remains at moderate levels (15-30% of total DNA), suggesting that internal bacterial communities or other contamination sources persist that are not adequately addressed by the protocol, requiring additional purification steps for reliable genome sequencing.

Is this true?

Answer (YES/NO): NO